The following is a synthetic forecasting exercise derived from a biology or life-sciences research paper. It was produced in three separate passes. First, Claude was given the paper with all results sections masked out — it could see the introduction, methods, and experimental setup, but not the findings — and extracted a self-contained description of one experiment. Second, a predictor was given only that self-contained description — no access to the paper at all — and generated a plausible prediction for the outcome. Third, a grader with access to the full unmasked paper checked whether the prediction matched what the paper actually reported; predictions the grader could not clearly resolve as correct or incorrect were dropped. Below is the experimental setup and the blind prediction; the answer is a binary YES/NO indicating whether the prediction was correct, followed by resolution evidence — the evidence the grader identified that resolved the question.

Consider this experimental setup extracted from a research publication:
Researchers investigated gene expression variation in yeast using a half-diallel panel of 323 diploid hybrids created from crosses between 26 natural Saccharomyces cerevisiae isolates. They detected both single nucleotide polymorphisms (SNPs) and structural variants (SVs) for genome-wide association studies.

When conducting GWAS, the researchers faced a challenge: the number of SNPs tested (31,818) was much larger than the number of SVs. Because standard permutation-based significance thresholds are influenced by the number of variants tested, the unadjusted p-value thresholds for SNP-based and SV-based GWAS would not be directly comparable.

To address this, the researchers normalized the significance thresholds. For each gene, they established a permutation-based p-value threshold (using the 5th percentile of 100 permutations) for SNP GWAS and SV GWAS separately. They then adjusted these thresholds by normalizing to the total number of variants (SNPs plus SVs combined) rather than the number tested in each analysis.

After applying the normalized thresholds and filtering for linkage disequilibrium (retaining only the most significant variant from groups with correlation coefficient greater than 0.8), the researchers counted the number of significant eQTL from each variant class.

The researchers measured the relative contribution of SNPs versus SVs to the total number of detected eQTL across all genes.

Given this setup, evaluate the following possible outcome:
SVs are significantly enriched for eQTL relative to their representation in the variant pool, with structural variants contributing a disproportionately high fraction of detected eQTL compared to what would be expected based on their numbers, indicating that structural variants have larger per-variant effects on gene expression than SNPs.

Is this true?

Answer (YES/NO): NO